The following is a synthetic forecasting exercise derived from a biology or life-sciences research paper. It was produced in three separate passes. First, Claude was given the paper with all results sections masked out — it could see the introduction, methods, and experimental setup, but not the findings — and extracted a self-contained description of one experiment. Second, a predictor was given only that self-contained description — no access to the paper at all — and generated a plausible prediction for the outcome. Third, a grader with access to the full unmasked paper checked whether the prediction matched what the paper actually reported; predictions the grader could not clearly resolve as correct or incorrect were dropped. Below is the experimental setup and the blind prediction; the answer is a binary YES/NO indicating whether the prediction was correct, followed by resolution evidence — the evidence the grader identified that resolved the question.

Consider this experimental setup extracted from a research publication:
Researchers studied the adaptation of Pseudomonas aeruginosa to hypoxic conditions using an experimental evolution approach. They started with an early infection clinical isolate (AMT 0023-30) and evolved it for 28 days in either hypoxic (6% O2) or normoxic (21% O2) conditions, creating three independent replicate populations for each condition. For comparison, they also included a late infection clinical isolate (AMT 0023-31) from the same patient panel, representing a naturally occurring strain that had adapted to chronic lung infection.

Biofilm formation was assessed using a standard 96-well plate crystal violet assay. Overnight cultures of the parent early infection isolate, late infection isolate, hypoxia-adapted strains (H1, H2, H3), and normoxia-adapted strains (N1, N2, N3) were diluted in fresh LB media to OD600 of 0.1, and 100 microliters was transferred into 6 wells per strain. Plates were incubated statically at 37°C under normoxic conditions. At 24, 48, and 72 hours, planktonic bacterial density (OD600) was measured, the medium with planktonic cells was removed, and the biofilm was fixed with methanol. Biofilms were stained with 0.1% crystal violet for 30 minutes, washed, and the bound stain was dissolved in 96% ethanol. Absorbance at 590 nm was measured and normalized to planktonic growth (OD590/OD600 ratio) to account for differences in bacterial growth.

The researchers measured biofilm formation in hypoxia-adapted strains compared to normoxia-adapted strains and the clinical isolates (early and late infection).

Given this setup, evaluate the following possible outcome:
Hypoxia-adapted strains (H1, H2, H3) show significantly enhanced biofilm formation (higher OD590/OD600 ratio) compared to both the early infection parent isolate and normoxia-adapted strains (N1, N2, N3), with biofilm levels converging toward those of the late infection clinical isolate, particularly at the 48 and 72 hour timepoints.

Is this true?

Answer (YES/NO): NO